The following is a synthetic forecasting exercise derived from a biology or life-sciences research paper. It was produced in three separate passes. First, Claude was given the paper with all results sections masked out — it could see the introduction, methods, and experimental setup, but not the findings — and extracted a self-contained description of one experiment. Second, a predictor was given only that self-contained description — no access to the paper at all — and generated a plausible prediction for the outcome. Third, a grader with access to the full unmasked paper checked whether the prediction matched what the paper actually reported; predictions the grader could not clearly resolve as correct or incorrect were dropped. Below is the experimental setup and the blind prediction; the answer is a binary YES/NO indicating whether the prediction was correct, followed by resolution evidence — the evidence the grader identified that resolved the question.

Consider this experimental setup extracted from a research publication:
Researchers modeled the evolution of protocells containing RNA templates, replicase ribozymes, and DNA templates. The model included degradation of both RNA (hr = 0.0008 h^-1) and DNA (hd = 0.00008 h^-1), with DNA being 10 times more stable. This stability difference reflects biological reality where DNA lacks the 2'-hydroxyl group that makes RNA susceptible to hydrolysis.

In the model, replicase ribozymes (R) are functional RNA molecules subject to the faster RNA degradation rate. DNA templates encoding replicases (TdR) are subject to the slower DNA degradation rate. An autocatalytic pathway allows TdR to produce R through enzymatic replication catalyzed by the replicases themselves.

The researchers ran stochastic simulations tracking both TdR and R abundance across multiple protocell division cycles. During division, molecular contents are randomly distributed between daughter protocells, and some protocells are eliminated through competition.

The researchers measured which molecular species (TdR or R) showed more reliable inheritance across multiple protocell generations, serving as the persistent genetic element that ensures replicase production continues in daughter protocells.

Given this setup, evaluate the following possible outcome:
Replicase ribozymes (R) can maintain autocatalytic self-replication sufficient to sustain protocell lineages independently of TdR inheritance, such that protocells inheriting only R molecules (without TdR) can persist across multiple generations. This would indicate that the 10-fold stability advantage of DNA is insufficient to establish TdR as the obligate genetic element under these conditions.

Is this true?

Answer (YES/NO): NO